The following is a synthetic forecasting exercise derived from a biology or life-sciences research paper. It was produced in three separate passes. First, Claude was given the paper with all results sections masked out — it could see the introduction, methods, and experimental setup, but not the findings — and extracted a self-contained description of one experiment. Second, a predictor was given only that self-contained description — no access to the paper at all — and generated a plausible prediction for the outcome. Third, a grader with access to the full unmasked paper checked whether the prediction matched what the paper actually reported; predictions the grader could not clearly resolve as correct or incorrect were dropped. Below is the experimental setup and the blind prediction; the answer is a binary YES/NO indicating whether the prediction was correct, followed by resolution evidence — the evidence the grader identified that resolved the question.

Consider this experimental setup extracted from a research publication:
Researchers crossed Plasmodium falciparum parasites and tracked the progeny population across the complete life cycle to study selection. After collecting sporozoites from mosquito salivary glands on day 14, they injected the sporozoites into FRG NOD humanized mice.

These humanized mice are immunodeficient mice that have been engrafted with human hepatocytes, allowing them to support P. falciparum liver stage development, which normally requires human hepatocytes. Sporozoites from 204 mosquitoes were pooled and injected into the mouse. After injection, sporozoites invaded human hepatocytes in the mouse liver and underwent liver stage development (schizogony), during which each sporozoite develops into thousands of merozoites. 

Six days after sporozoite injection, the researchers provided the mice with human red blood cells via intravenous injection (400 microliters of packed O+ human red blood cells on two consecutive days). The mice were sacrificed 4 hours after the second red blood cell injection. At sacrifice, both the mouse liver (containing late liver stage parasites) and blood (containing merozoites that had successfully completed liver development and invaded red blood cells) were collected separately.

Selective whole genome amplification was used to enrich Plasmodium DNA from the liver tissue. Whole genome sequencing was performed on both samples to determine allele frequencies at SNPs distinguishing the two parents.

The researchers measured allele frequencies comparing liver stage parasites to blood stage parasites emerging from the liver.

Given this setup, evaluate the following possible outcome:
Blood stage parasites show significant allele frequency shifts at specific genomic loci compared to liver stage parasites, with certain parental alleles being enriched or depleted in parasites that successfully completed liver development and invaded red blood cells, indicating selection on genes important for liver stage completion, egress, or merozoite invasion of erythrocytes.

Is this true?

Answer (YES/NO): NO